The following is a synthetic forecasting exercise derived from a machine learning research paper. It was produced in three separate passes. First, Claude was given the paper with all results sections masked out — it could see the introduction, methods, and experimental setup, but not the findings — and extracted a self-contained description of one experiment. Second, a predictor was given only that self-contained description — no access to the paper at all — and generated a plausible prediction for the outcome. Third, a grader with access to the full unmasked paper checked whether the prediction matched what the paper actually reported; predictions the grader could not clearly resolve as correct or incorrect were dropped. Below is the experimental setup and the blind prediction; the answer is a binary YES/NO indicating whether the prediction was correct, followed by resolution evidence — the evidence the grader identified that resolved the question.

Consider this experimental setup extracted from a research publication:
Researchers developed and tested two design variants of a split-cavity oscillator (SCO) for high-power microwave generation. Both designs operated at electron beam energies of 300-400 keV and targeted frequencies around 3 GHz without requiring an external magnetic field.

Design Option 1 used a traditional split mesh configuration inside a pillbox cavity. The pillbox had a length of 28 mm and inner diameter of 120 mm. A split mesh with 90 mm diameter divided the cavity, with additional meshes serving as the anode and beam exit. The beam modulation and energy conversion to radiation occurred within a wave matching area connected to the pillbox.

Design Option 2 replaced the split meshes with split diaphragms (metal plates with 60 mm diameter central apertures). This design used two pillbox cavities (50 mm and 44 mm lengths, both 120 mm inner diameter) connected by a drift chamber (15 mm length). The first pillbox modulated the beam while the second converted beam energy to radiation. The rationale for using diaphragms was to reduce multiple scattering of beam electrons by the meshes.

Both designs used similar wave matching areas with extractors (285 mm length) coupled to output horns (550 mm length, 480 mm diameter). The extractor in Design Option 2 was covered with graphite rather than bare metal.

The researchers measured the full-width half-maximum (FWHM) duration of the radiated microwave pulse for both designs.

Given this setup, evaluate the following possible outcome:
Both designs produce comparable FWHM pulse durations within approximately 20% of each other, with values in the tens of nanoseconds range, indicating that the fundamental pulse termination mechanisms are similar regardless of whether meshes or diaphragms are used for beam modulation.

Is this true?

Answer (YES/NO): NO